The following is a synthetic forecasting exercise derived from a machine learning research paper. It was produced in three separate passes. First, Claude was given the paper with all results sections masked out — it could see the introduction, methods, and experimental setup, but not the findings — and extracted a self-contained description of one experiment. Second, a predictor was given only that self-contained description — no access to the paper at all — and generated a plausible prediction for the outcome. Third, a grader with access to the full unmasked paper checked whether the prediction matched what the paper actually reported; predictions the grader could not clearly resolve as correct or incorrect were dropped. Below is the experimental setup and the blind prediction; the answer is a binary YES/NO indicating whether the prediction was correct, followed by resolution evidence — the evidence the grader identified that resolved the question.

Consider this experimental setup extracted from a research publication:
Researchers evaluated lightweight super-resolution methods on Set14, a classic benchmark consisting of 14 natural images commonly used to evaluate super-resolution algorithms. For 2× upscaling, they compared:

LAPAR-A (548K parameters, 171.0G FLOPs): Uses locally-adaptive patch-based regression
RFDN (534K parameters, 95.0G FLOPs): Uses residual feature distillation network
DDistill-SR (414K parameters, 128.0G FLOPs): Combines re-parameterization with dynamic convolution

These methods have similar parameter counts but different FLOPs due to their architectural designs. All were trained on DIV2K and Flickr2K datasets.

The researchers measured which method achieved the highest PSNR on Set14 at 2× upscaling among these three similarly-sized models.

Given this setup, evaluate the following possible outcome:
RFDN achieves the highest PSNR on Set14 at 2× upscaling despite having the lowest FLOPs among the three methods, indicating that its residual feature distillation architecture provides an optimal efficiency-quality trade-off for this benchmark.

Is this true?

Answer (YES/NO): YES